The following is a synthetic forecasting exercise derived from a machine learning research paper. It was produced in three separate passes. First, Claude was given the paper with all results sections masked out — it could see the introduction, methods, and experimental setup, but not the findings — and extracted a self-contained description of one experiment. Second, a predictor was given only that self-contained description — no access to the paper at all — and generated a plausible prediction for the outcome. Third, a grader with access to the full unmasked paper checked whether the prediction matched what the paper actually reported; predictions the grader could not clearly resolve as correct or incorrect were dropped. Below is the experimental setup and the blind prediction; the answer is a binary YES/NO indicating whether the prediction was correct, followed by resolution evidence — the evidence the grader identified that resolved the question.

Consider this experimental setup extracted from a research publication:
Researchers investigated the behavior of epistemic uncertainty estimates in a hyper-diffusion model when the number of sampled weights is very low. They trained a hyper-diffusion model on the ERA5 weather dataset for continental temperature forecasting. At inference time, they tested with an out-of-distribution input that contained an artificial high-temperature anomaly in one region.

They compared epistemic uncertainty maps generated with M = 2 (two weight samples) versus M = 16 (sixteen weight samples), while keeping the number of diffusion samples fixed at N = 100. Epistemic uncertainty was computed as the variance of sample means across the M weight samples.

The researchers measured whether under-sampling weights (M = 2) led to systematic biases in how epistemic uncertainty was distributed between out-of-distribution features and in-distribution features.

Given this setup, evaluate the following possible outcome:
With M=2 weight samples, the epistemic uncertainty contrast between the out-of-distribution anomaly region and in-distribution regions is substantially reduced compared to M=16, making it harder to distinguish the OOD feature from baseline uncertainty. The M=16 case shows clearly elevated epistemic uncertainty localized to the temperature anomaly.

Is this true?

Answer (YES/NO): YES